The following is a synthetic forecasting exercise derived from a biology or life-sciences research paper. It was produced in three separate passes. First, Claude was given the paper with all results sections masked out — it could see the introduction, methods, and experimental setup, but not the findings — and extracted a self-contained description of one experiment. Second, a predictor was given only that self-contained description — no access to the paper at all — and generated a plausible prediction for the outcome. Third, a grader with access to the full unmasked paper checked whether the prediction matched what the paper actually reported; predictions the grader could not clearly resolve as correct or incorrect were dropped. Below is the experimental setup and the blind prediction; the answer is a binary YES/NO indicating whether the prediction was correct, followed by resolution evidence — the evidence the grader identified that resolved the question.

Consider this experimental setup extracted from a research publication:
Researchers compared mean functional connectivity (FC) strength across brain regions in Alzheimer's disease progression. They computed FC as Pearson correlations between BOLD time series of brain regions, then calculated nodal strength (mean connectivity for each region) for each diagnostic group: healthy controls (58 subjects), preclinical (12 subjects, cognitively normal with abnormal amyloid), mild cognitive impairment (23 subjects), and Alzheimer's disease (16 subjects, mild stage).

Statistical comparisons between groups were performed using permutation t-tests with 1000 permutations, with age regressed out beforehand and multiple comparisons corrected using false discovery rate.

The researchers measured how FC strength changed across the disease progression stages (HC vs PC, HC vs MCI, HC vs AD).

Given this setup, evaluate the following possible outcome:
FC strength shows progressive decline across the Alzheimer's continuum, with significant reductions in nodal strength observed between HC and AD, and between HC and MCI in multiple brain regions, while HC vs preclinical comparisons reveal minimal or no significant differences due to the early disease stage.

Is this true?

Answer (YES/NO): NO